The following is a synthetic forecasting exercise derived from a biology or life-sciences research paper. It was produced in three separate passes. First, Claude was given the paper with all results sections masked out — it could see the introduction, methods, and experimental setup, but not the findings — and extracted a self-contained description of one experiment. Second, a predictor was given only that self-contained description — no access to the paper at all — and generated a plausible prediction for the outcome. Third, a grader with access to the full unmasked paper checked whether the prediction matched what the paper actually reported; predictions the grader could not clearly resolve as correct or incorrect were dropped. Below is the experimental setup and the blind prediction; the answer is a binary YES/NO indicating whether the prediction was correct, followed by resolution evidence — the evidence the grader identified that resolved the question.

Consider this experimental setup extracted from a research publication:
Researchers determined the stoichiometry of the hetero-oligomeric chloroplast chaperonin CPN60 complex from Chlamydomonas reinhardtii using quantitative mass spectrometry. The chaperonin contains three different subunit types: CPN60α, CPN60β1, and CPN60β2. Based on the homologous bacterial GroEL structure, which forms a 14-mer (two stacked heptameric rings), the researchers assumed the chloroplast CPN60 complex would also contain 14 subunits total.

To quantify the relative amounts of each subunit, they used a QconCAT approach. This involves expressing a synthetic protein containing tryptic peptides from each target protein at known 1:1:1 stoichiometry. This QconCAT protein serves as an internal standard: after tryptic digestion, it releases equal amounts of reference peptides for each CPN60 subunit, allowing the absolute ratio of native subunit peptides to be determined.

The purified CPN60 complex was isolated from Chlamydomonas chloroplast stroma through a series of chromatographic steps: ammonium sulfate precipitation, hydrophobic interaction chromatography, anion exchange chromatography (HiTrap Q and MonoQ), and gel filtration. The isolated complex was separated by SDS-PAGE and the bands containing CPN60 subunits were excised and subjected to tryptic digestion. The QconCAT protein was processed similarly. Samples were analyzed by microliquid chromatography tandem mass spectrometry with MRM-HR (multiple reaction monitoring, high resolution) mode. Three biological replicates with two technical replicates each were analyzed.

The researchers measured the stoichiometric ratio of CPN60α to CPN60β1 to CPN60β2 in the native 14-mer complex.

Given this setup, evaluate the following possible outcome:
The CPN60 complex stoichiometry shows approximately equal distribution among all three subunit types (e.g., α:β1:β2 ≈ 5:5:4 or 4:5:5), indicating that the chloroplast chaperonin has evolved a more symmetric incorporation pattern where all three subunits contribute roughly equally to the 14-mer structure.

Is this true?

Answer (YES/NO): NO